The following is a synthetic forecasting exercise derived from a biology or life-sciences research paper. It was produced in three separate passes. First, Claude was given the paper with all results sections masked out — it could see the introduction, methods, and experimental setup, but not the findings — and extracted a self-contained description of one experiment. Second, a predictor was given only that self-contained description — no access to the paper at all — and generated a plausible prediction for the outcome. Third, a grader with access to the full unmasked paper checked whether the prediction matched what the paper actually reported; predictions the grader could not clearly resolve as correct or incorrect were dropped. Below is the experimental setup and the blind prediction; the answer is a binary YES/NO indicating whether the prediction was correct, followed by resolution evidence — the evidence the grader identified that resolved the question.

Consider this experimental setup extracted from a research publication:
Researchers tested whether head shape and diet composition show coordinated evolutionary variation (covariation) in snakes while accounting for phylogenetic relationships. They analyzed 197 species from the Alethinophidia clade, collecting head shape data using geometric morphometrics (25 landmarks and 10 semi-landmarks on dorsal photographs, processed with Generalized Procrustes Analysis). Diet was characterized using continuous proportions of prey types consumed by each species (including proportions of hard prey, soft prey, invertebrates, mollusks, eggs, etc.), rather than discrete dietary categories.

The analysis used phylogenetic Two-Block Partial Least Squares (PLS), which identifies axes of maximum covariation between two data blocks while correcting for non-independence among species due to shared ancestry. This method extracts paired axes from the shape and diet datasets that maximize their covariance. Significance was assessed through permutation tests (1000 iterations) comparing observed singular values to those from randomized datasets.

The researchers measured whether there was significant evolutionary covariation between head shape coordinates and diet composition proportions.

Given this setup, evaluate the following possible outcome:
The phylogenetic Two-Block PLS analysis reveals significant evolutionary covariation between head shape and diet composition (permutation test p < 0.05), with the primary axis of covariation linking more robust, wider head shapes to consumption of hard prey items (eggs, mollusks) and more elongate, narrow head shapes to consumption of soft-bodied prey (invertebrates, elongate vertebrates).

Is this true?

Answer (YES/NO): NO